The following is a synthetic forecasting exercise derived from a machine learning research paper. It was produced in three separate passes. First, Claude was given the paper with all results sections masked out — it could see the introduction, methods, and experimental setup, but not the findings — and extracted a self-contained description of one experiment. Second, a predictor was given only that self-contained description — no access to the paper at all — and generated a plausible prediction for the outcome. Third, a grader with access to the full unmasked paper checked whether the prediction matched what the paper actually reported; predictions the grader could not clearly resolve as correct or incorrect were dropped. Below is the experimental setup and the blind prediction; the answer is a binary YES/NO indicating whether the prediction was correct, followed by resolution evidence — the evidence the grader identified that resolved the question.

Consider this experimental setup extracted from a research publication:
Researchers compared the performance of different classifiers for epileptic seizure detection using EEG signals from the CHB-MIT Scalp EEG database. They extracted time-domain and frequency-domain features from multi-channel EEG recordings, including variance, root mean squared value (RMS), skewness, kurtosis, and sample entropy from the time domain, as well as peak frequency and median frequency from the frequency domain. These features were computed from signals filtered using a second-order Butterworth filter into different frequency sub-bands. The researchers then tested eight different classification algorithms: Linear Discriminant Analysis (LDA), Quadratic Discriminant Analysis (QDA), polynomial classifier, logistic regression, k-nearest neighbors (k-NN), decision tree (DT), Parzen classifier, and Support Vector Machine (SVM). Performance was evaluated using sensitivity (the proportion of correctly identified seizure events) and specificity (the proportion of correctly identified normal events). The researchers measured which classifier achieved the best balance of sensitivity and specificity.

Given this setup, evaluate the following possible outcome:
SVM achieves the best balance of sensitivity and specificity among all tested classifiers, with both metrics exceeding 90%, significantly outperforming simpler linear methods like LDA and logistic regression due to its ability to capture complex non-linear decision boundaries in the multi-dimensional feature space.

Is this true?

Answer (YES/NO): NO